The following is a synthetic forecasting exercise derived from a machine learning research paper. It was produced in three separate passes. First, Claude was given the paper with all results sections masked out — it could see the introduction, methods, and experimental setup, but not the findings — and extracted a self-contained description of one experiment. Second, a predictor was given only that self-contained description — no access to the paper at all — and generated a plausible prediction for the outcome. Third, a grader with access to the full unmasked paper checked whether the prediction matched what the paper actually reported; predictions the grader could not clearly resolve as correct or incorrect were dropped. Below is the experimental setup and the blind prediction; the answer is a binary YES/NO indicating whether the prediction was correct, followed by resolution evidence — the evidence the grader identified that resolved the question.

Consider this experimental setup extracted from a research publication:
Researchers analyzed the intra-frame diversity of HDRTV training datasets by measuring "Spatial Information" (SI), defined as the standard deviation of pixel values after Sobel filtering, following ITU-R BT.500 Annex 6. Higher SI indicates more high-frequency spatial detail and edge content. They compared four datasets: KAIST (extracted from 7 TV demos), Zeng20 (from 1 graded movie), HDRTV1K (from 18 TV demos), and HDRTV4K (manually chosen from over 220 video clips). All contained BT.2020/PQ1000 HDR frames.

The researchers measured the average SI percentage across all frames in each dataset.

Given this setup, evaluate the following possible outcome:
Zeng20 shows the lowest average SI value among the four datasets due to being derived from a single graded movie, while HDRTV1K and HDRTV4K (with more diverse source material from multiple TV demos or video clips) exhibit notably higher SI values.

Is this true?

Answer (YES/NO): YES